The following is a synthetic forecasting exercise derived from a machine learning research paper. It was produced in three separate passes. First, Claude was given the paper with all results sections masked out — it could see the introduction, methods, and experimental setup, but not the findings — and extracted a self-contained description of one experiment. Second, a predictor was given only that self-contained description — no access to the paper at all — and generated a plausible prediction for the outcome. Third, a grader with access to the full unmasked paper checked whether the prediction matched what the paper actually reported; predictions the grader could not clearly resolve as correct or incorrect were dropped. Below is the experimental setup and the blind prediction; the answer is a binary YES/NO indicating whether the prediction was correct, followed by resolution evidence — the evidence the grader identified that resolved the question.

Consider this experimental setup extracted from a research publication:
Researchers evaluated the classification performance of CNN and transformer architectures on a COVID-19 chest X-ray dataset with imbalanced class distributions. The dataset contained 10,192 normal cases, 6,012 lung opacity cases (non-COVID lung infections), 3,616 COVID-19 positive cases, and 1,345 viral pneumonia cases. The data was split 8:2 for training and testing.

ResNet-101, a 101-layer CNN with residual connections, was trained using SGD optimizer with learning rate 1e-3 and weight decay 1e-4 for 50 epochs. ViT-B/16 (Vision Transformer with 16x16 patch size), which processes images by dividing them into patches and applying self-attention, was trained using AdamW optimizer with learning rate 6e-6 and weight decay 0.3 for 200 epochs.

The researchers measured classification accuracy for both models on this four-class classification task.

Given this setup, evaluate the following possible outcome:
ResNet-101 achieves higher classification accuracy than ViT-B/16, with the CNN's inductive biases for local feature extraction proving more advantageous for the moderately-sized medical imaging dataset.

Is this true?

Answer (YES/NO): YES